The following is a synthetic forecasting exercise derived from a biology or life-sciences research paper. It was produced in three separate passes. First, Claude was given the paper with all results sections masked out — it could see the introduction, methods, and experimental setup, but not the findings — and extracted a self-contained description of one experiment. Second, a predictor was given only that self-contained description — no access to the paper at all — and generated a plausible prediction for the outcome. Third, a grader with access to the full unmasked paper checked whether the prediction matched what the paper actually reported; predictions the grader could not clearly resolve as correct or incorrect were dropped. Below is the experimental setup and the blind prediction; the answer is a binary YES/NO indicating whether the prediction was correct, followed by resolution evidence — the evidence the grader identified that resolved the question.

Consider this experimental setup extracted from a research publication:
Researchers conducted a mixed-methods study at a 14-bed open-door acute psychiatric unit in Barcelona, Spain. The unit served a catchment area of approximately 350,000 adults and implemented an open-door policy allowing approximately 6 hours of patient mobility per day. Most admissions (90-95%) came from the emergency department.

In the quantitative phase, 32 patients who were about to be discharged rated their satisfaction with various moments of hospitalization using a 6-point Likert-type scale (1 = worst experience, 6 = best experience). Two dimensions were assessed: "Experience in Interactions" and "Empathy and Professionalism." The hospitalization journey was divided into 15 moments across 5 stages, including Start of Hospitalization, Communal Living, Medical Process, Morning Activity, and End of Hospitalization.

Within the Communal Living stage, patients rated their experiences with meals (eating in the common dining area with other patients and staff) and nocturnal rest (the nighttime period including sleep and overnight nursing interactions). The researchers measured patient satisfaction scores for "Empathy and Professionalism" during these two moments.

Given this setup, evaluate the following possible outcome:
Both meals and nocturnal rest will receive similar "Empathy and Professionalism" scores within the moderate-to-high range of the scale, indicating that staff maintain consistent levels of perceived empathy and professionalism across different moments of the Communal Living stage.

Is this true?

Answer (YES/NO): NO